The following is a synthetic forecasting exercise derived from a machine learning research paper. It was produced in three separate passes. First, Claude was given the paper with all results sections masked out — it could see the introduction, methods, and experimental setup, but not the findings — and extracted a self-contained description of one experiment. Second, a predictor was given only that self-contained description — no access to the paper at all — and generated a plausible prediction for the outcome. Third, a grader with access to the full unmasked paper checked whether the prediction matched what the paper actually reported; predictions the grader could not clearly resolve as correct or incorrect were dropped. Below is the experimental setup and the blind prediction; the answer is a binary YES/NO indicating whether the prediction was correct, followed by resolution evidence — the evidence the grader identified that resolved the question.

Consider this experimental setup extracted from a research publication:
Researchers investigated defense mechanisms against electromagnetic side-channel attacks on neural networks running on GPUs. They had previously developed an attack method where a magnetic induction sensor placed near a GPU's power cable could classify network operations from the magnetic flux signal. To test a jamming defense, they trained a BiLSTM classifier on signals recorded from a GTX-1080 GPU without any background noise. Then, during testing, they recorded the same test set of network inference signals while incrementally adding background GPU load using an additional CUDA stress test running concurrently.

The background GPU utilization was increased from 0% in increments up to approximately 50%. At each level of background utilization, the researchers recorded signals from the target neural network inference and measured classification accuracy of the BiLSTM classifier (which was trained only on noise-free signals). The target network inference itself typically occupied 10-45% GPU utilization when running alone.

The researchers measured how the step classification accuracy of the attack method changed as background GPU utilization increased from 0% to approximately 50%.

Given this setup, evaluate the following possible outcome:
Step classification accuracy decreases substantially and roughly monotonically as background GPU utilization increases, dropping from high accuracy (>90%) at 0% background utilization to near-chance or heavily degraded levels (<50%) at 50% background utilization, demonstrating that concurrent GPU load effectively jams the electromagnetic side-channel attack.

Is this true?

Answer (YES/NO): YES